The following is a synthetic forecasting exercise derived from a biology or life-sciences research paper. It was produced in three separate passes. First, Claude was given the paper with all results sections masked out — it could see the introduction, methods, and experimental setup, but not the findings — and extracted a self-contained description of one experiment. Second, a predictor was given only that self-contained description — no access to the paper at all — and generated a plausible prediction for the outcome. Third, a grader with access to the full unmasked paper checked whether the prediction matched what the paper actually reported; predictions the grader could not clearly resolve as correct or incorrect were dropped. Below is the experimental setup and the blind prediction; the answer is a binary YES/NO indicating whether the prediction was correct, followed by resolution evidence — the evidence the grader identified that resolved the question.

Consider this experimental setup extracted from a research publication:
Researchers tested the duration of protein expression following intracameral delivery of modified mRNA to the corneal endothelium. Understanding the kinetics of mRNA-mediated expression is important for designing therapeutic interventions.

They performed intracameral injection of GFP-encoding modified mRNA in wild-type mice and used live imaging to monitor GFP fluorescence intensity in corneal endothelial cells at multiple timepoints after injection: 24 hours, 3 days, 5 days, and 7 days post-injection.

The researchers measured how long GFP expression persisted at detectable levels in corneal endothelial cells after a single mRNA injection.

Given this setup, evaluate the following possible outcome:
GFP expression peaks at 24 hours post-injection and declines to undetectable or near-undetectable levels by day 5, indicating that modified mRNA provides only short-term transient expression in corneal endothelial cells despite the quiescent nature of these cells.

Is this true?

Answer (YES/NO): NO